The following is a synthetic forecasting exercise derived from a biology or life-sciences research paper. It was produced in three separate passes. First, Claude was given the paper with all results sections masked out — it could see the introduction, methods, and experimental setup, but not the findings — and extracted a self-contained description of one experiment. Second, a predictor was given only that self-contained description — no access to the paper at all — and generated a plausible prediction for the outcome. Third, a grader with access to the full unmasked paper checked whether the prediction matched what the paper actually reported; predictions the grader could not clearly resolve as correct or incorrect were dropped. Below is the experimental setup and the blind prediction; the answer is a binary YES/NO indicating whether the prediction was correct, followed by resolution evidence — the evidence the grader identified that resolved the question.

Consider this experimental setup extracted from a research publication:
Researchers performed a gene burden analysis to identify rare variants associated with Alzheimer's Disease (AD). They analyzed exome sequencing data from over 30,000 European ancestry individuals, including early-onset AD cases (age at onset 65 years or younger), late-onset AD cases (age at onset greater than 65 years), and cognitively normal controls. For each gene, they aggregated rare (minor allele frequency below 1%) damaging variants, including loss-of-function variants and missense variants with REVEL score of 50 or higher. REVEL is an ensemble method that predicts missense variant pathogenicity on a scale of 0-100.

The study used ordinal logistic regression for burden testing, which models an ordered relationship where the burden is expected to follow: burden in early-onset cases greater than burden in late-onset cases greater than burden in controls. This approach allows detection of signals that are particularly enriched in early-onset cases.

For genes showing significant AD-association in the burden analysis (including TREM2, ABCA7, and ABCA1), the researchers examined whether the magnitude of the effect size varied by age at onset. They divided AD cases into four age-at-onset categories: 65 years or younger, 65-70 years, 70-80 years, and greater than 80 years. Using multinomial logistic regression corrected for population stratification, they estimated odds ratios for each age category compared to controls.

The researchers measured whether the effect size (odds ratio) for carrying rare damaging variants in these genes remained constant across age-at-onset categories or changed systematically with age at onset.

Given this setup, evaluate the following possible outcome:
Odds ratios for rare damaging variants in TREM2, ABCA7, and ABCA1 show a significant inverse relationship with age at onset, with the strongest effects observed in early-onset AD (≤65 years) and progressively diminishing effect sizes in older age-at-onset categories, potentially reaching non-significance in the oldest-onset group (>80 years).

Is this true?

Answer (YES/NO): YES